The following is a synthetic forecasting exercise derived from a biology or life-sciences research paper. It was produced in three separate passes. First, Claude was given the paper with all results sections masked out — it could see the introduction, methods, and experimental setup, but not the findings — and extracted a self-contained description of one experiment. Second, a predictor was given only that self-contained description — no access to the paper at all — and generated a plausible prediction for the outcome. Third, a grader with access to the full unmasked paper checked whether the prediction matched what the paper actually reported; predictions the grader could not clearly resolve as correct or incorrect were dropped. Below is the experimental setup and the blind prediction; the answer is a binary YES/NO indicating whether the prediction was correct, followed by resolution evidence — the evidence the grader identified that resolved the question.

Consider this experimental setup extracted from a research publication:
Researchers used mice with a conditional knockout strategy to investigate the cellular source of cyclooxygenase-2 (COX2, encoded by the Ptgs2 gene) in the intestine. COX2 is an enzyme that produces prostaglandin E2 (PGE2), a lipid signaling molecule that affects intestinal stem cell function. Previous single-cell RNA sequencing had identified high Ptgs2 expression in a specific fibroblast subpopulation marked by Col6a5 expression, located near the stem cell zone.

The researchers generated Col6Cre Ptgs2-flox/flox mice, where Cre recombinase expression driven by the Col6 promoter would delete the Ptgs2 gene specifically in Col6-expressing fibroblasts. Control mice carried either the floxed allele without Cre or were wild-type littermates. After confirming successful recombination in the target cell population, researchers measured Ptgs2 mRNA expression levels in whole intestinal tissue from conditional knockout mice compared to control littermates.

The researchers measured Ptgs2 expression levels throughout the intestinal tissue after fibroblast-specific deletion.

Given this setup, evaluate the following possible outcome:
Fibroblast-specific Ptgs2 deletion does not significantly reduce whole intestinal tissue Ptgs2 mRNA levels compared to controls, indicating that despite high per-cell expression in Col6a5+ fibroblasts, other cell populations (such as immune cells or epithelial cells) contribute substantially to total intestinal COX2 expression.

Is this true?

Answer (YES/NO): NO